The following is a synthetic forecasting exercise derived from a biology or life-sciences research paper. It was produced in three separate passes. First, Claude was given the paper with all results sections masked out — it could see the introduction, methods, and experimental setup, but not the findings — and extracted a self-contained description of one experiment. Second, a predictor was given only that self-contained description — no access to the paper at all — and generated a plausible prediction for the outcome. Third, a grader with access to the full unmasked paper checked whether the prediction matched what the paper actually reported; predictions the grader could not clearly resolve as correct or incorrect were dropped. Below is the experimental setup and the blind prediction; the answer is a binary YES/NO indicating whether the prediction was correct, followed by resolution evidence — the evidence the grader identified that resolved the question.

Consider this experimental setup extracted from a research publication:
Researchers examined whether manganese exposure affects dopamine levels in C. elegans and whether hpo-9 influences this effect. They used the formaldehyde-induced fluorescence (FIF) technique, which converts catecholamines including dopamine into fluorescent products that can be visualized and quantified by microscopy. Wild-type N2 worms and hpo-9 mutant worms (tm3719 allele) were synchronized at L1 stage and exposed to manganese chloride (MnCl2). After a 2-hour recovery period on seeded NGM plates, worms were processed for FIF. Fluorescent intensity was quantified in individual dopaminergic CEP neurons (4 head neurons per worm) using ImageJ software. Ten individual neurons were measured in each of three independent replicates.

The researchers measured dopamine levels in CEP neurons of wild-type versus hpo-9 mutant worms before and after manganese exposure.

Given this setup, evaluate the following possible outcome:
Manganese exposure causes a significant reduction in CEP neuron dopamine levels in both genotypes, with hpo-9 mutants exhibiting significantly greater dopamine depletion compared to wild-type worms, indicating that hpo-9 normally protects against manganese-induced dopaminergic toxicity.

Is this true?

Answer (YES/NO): YES